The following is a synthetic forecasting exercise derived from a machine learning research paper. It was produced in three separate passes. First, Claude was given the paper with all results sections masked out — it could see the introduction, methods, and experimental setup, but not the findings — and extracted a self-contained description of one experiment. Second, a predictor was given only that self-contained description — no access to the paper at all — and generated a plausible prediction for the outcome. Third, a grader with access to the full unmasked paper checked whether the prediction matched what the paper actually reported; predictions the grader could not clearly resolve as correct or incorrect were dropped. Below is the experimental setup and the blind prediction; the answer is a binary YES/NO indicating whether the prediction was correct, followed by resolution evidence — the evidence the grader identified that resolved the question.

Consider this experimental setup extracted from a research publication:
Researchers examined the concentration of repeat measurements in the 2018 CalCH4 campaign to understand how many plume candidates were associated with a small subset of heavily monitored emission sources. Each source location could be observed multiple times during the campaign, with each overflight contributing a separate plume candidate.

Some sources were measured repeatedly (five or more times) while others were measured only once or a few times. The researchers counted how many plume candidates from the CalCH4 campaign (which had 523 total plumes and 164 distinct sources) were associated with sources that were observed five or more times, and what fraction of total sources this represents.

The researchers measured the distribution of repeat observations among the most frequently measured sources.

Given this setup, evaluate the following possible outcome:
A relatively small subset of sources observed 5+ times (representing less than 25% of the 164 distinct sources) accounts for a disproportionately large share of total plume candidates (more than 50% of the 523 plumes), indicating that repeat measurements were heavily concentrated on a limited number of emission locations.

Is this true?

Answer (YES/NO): NO